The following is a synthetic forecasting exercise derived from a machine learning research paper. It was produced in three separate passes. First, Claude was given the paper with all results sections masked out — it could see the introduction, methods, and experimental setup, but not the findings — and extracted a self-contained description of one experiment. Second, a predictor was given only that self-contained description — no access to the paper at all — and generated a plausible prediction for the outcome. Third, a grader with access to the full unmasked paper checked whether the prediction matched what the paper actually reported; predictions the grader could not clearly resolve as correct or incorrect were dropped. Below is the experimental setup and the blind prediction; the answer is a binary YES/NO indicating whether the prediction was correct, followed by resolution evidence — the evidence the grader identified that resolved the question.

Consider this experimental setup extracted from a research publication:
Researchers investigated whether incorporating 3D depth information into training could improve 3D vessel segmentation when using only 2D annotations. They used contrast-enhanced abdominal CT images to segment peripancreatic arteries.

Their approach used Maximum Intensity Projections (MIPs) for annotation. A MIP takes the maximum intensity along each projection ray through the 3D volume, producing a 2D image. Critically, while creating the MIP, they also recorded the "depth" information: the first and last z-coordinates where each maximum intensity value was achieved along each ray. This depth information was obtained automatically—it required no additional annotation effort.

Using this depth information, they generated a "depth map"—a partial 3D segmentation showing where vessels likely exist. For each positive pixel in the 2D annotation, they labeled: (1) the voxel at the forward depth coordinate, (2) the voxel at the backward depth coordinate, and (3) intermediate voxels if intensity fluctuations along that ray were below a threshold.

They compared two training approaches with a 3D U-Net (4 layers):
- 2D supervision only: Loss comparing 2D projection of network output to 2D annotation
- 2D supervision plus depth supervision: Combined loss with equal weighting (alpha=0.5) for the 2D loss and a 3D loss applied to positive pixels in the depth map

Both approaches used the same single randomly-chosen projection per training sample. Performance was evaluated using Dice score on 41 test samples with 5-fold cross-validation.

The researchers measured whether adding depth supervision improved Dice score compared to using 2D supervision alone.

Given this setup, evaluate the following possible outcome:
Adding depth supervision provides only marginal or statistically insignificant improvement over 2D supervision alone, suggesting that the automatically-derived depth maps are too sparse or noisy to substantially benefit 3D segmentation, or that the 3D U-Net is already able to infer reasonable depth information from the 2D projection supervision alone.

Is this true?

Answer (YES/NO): NO